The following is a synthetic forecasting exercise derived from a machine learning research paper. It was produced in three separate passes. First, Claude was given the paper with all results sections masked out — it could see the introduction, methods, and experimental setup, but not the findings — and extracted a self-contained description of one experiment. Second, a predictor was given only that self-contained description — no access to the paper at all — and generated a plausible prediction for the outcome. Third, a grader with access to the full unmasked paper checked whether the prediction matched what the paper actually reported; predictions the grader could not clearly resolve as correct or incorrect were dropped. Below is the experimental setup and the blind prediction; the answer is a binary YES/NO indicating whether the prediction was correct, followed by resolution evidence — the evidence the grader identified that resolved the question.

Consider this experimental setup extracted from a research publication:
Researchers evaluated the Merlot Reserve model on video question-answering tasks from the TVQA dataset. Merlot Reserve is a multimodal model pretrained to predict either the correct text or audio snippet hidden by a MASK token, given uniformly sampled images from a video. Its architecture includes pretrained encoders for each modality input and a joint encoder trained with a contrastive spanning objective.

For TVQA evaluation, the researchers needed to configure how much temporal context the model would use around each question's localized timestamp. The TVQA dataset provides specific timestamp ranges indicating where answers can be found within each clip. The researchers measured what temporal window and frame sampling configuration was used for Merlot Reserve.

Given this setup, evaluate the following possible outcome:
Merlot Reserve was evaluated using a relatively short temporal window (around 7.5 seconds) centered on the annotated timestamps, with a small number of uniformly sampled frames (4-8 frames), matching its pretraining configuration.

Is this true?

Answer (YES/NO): NO